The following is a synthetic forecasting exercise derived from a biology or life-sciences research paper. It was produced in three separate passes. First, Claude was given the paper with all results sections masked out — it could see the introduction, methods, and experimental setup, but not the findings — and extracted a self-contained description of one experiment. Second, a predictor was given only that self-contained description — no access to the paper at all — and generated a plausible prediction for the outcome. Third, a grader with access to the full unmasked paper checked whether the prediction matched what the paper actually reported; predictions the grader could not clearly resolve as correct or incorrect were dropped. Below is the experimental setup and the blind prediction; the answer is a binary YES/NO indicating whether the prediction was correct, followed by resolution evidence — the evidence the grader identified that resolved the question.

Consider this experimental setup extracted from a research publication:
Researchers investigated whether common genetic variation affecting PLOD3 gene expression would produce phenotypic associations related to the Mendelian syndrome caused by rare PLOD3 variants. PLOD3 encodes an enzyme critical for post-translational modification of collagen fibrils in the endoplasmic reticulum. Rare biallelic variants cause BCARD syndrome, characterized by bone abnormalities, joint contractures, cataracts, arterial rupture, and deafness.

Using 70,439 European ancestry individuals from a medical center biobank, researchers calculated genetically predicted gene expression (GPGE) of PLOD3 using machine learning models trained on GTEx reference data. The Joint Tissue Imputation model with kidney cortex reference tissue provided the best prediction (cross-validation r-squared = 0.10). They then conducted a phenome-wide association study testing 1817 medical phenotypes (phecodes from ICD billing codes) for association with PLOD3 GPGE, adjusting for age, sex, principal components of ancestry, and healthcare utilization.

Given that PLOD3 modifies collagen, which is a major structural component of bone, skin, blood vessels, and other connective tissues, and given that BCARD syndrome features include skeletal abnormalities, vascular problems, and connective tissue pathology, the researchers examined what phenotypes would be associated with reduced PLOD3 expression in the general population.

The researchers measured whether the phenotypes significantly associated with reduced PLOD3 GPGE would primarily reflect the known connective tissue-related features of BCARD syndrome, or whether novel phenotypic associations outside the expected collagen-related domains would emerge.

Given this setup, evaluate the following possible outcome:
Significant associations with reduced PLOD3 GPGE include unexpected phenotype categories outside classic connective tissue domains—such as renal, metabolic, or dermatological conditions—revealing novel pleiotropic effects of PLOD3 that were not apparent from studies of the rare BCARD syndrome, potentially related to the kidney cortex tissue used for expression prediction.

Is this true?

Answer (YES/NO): NO